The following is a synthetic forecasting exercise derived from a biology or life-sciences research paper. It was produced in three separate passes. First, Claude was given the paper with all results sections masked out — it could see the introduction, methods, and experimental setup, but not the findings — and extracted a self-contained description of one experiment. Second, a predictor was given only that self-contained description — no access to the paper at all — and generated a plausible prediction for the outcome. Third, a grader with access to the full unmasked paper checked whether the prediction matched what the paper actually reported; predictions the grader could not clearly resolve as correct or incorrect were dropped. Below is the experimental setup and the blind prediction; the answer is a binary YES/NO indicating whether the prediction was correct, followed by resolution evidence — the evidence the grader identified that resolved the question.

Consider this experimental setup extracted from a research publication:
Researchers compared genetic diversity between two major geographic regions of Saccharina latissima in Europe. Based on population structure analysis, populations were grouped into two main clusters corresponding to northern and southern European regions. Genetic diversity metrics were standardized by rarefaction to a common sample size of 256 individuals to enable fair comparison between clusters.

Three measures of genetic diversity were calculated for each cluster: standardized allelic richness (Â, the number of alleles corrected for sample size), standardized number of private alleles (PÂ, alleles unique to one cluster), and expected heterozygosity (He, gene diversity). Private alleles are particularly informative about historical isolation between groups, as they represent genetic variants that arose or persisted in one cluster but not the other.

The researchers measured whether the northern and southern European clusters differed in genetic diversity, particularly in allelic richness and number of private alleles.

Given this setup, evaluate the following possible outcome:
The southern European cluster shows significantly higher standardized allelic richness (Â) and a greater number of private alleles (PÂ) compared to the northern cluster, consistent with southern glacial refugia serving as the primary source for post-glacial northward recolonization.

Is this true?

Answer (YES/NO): NO